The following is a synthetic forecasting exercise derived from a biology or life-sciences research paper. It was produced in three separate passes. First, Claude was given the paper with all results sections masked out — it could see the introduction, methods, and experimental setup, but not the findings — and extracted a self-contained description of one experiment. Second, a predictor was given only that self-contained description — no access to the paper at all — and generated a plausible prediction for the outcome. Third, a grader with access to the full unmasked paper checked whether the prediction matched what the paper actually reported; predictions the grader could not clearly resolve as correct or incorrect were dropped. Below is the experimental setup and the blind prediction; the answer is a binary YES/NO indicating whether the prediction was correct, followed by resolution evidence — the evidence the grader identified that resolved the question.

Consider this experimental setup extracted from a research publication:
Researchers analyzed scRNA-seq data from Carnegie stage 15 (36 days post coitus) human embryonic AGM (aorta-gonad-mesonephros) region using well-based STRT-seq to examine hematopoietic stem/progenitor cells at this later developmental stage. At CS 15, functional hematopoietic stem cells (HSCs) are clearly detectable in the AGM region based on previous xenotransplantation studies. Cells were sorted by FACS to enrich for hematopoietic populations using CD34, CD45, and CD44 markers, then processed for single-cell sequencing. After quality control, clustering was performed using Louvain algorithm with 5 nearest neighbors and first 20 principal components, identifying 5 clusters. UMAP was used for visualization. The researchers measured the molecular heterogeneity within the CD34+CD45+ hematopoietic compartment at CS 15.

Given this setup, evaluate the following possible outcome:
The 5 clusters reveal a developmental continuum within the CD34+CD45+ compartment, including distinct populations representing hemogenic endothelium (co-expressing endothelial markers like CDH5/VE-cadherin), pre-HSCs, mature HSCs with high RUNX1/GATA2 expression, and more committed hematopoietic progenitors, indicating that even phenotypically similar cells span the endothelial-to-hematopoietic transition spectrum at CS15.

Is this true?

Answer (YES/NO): NO